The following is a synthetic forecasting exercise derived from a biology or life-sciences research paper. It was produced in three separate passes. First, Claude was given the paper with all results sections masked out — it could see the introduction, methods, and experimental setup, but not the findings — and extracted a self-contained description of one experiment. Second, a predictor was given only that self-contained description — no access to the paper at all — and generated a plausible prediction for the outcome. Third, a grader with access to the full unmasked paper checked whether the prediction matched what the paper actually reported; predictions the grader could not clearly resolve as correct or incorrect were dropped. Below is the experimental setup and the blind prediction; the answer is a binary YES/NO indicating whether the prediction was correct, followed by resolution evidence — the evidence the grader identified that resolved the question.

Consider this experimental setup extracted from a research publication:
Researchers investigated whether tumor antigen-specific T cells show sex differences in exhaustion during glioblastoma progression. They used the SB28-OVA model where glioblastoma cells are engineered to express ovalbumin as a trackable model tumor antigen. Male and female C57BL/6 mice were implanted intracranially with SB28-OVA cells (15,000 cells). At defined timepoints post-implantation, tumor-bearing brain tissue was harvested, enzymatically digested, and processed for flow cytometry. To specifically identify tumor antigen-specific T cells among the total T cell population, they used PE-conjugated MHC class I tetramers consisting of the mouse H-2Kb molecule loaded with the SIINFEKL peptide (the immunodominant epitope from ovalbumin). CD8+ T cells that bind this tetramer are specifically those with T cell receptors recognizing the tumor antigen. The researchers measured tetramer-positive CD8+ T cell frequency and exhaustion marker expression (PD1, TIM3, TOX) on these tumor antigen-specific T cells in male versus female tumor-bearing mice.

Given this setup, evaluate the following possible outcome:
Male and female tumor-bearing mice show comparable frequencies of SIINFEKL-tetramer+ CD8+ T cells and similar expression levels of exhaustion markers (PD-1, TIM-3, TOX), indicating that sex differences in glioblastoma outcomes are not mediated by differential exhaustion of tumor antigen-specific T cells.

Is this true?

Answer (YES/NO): NO